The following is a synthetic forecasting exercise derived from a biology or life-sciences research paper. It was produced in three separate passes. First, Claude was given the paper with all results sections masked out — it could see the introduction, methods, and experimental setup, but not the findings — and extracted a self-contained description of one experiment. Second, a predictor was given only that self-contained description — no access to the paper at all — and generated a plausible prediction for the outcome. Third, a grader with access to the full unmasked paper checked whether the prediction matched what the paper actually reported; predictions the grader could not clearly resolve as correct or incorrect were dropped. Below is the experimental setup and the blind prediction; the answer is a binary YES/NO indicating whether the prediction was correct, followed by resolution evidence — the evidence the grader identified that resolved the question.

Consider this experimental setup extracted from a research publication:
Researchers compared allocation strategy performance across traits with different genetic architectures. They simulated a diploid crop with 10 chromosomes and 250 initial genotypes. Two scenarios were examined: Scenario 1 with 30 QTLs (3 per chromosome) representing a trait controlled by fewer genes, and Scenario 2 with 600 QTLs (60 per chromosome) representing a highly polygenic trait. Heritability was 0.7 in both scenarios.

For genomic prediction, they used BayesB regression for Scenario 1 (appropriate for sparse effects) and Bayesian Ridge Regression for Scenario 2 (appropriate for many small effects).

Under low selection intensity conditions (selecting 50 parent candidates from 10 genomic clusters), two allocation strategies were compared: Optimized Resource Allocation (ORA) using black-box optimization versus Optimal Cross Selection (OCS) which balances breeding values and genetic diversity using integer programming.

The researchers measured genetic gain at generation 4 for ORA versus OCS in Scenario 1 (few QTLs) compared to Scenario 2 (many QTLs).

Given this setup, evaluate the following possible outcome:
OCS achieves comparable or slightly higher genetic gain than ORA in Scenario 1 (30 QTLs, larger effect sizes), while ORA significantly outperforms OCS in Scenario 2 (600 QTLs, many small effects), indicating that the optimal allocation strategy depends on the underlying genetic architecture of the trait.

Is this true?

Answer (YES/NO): NO